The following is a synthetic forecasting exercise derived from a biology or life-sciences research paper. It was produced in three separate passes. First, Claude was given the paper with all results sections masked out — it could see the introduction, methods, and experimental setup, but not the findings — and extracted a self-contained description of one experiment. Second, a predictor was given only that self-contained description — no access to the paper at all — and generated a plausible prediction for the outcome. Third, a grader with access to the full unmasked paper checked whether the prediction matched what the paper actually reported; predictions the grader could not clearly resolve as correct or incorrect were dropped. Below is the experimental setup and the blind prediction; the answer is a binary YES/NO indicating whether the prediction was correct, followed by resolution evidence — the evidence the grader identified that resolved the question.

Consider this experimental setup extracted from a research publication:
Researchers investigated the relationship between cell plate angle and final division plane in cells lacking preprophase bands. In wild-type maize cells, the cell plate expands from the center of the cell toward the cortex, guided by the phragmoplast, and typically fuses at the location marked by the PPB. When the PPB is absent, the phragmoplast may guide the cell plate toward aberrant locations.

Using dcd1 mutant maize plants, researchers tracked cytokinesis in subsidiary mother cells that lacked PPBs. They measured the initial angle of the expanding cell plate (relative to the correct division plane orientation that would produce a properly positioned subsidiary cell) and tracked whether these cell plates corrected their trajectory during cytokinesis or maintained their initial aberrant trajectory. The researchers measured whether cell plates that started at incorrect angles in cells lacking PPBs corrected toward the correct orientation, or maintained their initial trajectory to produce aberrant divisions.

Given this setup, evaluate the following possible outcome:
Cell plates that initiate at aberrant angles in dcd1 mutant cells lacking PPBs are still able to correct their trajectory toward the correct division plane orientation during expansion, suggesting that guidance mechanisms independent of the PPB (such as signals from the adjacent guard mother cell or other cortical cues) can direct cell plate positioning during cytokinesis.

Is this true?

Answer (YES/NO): NO